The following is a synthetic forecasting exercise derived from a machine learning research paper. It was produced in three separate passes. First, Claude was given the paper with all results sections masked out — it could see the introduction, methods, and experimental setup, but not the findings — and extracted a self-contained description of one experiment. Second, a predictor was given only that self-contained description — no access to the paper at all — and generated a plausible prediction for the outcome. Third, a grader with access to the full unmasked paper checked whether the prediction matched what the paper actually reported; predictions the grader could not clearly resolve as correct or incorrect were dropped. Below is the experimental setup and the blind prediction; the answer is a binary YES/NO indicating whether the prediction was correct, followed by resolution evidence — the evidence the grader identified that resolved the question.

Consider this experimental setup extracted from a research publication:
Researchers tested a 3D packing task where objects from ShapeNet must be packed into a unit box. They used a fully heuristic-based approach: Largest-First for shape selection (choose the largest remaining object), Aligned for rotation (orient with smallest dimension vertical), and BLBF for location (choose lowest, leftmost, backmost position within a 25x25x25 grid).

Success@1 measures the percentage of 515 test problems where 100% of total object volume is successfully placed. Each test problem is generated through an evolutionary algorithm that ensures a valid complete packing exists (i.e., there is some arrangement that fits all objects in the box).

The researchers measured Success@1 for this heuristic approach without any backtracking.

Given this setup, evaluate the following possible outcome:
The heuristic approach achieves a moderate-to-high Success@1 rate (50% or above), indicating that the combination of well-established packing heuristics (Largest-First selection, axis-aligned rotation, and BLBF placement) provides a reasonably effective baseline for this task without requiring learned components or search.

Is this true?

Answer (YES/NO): NO